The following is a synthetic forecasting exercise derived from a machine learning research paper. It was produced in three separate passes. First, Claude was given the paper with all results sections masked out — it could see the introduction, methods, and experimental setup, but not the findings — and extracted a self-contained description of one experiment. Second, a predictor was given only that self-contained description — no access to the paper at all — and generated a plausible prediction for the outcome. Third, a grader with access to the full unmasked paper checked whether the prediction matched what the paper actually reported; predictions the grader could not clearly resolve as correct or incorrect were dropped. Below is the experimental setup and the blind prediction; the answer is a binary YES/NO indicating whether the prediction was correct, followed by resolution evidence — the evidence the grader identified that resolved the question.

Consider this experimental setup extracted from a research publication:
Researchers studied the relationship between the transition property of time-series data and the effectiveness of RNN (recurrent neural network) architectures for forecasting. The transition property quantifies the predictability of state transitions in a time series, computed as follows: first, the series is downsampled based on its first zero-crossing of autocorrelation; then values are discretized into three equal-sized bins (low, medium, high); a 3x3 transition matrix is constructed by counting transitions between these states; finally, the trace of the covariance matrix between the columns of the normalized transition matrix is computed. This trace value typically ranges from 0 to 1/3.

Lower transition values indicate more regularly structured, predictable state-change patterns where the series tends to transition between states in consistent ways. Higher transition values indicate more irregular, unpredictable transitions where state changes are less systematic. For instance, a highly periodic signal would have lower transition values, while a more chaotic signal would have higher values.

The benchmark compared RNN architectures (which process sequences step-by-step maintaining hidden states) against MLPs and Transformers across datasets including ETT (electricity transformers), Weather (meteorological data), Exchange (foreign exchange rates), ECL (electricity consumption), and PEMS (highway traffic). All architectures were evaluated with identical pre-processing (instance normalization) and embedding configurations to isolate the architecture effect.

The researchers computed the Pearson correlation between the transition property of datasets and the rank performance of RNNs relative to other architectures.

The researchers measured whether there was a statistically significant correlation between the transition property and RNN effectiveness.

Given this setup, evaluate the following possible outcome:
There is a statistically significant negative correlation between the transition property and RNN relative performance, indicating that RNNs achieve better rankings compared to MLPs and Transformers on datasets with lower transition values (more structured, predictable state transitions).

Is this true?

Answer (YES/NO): NO